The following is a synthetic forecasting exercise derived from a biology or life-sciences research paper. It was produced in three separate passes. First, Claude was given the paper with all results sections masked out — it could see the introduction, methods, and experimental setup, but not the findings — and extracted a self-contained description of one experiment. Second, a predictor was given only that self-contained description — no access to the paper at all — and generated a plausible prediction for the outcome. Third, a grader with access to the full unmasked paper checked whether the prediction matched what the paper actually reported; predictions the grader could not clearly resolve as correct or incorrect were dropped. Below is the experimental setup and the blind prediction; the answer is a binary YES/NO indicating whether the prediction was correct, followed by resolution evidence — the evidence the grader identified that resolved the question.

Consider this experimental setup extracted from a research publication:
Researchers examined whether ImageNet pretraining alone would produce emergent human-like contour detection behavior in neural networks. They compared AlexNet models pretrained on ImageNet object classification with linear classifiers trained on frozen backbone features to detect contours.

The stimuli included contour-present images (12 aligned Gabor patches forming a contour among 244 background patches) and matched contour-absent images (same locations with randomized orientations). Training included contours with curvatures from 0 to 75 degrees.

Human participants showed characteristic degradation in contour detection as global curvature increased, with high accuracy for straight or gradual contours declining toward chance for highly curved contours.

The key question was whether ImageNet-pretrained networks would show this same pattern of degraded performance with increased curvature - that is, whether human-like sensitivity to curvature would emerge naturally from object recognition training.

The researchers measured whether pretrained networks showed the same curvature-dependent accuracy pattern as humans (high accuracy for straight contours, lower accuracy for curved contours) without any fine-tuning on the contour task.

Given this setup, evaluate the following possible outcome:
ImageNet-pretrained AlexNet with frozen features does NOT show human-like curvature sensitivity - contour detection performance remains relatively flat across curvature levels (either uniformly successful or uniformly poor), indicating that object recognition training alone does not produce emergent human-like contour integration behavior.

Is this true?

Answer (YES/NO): YES